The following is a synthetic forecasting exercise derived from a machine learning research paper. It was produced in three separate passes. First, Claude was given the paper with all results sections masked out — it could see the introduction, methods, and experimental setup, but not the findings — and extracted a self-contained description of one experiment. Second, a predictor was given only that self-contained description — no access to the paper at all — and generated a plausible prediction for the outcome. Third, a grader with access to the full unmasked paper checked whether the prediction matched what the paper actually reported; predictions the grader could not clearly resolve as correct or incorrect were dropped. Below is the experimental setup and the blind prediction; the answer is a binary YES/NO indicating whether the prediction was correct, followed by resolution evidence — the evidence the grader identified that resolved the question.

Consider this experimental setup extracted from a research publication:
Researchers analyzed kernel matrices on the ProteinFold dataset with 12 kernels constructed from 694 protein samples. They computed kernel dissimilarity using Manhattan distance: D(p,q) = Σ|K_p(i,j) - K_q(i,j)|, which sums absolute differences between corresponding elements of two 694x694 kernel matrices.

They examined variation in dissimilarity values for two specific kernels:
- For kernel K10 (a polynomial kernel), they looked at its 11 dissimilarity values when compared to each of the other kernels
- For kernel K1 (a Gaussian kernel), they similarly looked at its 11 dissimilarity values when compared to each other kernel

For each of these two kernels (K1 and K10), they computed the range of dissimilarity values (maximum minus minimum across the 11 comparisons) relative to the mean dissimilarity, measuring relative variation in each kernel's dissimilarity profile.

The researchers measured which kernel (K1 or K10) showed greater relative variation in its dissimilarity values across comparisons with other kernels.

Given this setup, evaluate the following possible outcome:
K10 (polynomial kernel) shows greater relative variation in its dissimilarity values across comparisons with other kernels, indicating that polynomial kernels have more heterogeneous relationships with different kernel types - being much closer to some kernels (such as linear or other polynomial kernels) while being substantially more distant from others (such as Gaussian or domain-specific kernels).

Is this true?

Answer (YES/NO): NO